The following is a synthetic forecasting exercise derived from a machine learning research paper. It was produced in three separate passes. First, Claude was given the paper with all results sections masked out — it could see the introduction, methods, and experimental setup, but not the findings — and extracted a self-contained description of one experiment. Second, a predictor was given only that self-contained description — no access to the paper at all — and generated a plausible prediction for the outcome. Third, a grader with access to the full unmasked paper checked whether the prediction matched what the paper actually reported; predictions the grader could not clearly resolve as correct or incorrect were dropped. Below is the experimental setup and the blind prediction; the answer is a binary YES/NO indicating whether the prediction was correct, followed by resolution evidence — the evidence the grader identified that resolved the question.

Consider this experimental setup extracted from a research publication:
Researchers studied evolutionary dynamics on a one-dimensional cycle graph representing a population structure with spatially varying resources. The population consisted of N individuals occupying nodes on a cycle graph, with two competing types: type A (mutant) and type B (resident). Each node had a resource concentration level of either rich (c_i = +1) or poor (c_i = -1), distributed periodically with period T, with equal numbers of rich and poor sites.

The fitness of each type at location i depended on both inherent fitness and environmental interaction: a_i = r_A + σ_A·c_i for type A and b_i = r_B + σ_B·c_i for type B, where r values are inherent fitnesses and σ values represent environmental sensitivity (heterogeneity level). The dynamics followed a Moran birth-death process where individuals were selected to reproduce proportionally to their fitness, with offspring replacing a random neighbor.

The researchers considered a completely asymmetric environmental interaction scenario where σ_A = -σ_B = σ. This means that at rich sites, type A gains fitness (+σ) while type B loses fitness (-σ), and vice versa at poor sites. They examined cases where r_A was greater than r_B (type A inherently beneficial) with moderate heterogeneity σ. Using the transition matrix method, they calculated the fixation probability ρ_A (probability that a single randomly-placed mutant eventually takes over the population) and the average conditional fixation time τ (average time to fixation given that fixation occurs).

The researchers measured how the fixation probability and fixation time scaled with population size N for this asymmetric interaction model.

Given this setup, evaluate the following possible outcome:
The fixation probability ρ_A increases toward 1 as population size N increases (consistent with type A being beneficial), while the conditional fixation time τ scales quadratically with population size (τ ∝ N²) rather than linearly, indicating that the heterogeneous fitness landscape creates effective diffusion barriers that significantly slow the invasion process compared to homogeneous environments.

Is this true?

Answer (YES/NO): NO